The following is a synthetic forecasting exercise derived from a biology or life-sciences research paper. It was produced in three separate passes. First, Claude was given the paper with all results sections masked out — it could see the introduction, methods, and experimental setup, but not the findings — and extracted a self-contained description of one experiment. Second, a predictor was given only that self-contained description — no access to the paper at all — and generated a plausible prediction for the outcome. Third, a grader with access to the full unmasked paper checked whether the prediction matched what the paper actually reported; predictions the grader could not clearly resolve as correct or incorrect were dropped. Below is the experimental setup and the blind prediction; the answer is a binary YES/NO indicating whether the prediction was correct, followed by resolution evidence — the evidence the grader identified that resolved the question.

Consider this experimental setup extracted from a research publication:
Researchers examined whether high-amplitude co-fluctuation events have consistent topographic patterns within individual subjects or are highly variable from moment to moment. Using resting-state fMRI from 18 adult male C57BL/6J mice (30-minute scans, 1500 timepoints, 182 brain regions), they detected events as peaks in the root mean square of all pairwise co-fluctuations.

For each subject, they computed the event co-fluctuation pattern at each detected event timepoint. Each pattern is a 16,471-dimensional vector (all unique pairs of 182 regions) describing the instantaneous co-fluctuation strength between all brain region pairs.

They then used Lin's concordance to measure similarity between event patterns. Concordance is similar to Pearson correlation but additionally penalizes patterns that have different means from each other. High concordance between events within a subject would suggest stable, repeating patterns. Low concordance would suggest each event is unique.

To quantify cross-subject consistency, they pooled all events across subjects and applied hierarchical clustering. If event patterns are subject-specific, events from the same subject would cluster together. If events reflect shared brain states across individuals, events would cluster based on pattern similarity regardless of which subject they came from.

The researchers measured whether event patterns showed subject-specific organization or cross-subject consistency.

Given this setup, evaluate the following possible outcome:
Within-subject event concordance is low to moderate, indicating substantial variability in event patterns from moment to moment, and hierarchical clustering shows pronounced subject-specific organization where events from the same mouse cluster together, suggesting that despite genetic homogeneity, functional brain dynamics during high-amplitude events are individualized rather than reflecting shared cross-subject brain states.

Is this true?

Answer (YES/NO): NO